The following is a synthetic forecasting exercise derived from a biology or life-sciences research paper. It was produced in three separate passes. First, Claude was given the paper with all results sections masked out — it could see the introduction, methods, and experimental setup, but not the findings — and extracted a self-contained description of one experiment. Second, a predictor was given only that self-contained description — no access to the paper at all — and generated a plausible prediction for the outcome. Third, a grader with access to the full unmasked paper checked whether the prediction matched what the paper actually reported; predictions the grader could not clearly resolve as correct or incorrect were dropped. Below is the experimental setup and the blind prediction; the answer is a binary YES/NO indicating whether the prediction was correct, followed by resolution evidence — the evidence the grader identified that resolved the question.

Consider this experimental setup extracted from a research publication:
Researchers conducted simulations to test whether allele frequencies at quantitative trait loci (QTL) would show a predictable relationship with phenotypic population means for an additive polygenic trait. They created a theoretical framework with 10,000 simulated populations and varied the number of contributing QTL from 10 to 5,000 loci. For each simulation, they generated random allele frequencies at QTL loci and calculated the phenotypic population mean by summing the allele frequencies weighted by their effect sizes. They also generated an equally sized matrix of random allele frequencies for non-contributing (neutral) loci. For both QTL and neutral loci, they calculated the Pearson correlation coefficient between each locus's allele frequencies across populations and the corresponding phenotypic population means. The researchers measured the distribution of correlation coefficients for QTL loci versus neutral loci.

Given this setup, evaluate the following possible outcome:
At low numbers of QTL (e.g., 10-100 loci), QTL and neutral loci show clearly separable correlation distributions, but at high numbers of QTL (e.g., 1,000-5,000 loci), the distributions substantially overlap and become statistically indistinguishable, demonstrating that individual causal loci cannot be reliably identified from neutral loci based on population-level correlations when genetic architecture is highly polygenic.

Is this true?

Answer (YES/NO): YES